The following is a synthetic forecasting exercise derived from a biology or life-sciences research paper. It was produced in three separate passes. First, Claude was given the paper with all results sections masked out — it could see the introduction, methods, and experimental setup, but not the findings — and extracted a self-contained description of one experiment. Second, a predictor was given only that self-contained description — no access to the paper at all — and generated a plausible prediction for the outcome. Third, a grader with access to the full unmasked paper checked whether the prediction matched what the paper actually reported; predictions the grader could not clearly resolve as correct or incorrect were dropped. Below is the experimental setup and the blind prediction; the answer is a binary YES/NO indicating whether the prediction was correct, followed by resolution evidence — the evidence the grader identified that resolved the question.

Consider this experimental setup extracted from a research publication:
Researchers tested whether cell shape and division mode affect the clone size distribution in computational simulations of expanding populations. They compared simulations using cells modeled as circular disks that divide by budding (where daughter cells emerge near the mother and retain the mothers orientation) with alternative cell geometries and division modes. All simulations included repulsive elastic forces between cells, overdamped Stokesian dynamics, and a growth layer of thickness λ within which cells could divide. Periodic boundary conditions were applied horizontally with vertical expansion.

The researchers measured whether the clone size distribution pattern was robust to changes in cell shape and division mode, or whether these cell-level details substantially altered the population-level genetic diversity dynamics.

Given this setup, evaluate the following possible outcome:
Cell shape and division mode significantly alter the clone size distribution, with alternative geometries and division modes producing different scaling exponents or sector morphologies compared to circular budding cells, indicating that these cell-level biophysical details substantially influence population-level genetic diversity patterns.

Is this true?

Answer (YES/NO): NO